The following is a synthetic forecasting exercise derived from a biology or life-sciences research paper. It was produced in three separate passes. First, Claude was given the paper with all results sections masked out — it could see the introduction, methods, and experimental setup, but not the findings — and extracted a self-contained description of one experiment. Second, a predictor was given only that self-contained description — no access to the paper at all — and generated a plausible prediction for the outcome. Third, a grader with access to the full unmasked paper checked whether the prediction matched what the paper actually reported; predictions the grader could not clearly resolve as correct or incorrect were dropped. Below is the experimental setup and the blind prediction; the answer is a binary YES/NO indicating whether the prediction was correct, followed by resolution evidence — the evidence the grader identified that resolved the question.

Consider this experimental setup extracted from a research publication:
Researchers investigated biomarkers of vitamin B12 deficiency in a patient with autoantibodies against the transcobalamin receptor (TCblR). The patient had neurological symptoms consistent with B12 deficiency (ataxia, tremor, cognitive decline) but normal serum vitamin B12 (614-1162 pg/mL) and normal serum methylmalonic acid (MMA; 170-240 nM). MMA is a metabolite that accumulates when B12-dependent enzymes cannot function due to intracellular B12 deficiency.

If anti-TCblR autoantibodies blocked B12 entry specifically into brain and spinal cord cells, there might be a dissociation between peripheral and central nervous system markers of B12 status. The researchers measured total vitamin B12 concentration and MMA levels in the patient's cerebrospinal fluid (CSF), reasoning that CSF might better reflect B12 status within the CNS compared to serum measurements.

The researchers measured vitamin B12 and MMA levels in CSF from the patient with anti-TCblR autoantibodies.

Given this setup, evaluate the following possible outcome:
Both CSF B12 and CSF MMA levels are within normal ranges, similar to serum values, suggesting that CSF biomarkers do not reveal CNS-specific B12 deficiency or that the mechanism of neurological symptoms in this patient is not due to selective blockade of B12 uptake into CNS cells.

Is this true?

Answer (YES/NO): NO